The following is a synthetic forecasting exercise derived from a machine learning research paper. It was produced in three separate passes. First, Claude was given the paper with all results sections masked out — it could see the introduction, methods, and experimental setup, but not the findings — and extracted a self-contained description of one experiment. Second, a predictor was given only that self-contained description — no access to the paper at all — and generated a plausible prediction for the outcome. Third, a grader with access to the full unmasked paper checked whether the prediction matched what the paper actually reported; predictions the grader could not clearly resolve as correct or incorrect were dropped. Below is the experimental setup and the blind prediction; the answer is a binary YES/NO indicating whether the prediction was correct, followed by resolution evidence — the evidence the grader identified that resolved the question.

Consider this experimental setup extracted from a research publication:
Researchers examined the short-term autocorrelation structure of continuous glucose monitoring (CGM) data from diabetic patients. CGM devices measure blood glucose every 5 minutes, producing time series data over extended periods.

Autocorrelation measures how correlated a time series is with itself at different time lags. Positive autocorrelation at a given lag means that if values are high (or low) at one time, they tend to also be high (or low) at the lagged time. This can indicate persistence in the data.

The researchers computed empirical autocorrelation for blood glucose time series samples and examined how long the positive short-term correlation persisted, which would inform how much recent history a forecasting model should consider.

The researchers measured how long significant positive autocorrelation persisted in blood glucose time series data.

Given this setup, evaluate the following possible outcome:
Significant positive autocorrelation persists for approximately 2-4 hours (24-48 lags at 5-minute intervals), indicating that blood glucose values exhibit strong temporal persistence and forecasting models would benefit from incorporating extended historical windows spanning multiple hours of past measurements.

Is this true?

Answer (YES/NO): NO